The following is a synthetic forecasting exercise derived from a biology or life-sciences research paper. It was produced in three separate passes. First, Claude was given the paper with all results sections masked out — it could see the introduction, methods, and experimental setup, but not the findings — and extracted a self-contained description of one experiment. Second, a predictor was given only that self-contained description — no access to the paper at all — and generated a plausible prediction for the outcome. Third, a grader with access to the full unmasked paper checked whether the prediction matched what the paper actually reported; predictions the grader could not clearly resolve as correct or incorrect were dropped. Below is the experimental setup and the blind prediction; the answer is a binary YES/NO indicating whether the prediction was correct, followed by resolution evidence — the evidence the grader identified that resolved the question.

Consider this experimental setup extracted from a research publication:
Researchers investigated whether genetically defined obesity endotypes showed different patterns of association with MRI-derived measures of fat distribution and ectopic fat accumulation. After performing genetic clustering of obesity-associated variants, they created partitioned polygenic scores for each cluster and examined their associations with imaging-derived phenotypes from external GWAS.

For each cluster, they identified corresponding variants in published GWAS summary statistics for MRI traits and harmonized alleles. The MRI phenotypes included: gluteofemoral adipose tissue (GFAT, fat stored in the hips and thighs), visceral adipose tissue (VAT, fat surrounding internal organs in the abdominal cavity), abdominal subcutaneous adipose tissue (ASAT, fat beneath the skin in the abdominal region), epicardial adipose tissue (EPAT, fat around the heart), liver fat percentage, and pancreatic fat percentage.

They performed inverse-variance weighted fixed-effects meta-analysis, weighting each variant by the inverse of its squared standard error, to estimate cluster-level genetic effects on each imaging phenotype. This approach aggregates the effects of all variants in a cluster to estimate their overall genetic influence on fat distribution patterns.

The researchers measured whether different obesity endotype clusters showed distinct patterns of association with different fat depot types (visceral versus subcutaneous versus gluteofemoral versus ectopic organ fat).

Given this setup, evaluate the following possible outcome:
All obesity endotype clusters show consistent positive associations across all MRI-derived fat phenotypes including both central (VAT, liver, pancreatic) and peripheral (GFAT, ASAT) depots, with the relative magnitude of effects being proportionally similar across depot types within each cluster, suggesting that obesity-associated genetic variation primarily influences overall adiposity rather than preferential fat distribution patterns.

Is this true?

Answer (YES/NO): NO